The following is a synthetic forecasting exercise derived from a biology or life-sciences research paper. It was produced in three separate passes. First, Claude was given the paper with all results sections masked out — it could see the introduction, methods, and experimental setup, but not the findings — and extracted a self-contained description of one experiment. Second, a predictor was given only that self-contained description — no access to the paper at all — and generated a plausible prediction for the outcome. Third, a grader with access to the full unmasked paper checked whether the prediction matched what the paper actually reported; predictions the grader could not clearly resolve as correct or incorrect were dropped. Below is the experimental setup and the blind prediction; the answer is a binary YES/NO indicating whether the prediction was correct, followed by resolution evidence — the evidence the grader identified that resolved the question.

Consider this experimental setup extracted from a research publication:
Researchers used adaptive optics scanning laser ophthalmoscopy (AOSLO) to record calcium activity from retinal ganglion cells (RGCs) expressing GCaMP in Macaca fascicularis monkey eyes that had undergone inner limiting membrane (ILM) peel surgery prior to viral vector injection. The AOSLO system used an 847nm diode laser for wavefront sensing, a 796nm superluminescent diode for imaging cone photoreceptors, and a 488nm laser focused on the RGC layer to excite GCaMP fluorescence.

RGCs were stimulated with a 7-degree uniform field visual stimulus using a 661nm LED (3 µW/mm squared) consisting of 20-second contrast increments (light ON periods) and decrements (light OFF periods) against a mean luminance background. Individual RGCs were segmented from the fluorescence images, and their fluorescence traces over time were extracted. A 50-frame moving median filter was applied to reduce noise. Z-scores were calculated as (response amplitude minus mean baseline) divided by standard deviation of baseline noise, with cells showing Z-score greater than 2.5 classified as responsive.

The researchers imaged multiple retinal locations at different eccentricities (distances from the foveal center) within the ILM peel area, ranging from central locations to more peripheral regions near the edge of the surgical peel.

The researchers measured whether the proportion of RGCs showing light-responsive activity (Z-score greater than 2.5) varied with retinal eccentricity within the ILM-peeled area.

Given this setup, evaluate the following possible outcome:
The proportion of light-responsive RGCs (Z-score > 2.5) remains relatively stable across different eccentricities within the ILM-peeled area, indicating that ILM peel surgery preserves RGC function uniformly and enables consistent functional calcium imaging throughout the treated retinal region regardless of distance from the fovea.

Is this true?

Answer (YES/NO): NO